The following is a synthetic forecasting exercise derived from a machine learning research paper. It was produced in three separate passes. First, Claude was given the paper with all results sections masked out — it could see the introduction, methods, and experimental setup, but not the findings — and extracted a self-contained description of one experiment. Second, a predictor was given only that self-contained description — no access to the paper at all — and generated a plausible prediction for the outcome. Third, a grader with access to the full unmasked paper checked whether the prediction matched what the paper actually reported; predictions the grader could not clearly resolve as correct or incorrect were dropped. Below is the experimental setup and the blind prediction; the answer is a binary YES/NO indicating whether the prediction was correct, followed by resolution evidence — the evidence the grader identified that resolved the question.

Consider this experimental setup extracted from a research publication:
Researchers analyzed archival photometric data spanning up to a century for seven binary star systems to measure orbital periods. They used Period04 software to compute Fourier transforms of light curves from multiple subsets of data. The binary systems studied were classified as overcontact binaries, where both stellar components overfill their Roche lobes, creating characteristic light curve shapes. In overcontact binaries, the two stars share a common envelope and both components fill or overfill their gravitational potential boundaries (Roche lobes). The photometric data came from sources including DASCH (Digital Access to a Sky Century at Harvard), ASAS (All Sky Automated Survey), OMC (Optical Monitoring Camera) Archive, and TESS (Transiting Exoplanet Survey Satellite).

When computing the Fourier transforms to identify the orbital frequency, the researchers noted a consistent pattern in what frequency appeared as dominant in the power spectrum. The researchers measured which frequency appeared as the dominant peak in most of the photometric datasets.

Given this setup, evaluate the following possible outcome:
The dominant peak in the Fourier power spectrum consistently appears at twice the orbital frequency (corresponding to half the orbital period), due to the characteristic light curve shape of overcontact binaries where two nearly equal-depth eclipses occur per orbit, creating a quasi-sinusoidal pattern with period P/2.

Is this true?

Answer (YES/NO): YES